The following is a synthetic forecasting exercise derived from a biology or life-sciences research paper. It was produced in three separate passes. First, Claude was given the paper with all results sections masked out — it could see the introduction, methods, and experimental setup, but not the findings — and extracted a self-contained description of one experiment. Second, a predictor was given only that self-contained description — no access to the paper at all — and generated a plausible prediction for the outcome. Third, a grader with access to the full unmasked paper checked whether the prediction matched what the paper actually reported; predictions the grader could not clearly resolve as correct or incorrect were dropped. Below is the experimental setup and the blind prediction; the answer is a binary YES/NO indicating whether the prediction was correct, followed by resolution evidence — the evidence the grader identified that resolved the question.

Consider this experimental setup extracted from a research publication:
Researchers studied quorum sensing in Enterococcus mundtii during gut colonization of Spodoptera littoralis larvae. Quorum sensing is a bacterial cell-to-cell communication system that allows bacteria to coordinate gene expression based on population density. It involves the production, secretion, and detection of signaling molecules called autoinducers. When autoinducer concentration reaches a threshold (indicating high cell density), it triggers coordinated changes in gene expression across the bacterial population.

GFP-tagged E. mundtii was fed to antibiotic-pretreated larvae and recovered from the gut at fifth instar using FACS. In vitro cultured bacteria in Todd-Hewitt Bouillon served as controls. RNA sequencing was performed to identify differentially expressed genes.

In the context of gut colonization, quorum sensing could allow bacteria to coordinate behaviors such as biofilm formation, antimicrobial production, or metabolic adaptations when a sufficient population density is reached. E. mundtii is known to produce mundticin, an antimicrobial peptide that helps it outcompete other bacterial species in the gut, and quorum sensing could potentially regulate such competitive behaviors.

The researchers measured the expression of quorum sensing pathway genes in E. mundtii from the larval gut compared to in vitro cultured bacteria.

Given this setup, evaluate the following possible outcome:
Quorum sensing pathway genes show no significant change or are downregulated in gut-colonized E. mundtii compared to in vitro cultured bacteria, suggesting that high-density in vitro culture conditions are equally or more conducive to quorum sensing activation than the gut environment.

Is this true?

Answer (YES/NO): NO